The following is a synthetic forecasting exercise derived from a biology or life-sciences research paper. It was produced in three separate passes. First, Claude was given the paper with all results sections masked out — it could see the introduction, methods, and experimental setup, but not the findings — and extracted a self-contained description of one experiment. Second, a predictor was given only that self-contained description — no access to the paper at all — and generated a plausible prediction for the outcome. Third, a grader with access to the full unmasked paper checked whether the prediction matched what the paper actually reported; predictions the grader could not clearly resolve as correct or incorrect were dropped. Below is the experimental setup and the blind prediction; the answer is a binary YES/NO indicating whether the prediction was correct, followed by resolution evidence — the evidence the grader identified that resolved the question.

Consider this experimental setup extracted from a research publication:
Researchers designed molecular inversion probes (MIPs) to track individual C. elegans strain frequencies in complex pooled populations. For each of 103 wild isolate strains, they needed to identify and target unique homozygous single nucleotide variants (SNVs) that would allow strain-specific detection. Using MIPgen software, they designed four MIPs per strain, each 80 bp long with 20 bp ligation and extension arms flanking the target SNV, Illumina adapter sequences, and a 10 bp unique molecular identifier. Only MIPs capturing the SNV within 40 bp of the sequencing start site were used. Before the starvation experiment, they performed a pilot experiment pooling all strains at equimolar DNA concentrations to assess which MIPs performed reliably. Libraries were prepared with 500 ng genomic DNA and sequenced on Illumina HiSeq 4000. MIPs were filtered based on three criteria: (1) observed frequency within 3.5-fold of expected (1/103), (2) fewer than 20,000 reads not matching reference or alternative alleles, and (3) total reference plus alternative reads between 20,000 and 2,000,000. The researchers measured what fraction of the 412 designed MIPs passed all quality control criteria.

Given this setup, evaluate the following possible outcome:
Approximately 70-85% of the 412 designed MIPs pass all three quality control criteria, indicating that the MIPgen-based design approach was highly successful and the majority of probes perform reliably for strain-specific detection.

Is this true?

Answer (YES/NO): YES